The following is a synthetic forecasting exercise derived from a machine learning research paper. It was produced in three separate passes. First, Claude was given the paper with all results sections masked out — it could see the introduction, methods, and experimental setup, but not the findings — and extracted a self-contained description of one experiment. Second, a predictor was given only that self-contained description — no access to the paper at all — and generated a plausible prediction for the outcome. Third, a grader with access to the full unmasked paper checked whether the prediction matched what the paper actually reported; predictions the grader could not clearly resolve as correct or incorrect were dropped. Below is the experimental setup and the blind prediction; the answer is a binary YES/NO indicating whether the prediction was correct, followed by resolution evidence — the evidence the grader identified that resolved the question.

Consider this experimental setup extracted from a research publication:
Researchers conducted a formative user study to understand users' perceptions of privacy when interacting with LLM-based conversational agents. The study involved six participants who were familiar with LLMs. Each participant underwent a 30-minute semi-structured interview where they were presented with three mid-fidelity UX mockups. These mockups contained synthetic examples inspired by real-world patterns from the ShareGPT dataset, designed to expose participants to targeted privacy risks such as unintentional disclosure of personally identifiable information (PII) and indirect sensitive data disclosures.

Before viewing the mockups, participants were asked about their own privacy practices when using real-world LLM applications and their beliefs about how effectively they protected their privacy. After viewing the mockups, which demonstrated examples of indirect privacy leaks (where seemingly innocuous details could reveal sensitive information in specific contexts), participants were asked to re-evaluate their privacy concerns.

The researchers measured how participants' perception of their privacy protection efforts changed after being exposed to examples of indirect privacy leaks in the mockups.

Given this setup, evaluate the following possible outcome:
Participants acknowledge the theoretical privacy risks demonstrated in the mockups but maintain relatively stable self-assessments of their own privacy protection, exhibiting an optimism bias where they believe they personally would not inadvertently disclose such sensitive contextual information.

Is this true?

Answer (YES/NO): NO